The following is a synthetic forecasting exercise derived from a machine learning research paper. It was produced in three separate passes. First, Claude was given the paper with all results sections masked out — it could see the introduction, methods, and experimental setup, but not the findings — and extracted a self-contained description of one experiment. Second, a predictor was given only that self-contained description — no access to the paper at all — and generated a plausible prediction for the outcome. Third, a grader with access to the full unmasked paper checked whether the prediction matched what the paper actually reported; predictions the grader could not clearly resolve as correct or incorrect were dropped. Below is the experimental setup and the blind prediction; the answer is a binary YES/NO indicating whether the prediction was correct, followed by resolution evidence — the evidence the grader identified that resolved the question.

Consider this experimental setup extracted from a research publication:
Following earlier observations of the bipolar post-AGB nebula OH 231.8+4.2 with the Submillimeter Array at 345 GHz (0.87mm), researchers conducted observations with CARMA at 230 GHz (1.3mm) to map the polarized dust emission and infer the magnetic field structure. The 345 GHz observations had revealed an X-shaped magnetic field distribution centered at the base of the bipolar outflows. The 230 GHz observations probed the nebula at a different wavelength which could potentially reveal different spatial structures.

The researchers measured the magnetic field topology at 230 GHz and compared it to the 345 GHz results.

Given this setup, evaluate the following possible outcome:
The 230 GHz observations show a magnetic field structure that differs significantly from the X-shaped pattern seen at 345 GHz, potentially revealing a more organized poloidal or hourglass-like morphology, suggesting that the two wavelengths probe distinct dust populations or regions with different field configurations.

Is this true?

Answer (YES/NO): NO